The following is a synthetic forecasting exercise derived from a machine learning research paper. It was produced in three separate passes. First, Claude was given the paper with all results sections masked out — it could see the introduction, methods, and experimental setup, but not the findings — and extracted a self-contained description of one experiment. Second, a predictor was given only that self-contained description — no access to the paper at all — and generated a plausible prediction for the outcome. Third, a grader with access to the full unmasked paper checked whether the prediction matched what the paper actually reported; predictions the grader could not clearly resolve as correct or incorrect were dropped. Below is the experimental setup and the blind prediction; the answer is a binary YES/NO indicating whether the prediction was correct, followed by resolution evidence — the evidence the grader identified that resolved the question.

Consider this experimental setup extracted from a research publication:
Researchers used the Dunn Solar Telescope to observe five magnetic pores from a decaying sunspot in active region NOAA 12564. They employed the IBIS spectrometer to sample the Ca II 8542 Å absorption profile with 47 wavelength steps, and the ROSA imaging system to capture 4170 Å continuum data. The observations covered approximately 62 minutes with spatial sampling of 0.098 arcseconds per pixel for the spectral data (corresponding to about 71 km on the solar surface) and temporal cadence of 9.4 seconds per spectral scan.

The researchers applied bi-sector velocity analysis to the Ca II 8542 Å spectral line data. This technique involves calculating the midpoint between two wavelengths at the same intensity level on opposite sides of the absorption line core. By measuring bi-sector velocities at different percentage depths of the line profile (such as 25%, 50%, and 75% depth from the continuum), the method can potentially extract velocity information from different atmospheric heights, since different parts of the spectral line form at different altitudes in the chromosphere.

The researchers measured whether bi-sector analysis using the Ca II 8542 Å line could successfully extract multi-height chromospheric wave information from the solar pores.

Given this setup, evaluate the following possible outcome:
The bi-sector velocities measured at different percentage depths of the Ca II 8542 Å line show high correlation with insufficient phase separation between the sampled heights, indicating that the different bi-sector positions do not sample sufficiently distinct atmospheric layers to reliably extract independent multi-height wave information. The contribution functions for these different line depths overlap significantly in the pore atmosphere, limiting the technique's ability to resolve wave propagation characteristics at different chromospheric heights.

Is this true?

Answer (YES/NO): NO